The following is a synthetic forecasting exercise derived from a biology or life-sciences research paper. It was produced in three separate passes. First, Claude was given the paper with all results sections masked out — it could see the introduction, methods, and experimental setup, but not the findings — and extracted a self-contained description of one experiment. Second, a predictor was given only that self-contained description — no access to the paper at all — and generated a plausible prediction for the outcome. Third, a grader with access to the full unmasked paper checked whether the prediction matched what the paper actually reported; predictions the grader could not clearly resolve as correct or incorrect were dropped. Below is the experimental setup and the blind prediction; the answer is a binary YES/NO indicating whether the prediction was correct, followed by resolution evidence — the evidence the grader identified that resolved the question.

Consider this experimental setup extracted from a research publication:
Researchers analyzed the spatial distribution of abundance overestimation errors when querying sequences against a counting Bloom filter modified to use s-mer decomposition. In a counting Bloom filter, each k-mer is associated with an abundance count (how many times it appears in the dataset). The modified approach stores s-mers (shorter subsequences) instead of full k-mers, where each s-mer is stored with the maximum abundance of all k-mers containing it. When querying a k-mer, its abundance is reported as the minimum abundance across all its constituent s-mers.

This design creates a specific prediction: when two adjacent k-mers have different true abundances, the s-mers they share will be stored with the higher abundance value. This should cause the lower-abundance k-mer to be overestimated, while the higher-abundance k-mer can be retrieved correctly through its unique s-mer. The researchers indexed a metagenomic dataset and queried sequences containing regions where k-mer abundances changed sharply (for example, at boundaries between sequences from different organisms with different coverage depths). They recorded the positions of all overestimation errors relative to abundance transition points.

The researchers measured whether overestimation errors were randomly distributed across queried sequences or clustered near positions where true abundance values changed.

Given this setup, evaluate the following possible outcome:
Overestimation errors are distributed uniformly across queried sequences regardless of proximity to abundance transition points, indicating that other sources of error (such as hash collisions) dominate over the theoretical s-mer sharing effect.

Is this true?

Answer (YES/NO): NO